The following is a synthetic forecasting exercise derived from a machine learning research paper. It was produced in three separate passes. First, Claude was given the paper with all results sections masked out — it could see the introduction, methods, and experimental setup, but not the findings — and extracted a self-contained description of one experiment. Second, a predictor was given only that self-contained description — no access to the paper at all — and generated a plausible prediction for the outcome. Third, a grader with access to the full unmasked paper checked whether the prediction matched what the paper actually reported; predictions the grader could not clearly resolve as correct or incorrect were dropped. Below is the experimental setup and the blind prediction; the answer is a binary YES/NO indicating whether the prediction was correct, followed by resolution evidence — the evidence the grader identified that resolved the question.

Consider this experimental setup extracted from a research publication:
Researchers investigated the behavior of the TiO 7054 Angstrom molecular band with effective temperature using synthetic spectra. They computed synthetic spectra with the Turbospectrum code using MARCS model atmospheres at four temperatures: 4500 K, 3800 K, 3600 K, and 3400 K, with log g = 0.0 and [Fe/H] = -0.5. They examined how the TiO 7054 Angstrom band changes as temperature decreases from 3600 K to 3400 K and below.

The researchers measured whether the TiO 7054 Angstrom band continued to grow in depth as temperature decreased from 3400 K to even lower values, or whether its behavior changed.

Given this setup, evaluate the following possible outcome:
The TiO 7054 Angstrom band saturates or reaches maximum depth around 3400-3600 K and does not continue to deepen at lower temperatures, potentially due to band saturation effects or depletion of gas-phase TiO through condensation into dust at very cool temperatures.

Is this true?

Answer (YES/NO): YES